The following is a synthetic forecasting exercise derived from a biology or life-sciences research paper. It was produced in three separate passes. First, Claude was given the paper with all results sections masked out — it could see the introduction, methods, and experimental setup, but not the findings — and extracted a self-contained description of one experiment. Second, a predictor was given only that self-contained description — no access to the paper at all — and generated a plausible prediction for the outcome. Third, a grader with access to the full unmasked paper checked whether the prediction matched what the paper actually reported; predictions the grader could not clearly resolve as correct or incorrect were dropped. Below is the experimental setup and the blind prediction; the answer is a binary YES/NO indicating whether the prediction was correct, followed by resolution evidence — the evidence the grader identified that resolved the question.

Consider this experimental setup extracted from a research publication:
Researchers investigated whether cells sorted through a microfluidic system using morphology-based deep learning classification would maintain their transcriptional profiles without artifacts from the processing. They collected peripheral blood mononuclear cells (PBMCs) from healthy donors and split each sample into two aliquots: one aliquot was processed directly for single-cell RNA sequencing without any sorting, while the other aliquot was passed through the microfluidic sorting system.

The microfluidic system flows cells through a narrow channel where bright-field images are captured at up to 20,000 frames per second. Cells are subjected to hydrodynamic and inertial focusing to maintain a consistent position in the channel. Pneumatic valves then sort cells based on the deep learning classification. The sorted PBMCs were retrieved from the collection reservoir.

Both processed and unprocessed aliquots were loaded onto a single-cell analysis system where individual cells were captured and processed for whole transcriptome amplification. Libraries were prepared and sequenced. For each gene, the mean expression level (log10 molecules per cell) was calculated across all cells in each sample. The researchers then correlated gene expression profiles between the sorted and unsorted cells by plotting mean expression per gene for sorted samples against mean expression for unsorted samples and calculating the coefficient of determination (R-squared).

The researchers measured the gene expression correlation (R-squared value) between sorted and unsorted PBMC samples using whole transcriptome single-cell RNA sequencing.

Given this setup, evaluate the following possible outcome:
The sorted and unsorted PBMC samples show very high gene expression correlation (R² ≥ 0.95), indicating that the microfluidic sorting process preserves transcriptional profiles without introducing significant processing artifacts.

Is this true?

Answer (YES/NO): YES